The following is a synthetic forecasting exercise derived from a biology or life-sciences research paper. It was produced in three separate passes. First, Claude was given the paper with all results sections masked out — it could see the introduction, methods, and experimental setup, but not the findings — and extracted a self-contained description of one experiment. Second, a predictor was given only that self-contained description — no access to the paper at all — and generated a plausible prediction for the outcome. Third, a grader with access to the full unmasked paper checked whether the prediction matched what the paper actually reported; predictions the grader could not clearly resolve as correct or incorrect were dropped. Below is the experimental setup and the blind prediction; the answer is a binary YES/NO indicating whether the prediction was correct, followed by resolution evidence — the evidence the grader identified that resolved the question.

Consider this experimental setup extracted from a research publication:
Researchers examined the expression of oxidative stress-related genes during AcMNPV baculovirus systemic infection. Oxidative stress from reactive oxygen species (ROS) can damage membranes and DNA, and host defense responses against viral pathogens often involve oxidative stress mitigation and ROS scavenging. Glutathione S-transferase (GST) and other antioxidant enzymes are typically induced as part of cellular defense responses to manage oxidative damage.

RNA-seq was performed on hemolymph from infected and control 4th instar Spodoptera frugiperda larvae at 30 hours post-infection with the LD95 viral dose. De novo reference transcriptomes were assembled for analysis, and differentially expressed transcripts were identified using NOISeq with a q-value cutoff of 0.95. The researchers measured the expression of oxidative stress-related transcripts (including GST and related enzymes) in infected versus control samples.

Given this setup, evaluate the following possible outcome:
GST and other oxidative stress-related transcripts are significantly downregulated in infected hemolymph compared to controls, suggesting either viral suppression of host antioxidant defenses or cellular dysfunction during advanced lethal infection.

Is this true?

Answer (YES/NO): NO